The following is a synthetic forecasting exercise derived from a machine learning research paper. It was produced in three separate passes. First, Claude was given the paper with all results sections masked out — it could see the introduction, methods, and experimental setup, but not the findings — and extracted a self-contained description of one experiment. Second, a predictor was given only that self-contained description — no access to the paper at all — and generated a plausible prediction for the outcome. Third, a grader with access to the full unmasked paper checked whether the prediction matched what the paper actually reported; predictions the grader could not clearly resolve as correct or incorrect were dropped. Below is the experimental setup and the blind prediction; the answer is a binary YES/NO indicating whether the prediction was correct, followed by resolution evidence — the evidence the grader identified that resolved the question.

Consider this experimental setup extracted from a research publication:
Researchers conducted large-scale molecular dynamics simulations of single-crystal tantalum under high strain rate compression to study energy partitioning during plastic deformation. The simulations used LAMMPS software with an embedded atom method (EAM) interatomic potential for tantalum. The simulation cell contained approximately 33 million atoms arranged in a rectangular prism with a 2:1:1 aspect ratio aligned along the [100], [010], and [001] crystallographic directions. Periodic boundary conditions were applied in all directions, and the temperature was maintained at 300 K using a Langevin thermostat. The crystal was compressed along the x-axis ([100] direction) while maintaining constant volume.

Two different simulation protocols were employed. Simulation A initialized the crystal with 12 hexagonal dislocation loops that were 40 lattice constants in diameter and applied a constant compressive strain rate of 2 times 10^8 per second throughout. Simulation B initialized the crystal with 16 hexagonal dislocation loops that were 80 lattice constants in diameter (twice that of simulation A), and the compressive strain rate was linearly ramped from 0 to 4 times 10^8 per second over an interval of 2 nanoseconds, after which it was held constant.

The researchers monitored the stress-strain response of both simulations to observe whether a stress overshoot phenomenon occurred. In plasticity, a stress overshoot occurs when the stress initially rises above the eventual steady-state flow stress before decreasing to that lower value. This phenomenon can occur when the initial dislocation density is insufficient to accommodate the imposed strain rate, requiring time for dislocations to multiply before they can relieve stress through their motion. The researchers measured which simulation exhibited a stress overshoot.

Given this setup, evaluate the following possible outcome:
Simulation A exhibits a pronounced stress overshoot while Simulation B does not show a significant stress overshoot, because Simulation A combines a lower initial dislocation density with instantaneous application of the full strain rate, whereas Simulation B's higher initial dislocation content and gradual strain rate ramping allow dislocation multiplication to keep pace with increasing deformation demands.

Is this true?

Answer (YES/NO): YES